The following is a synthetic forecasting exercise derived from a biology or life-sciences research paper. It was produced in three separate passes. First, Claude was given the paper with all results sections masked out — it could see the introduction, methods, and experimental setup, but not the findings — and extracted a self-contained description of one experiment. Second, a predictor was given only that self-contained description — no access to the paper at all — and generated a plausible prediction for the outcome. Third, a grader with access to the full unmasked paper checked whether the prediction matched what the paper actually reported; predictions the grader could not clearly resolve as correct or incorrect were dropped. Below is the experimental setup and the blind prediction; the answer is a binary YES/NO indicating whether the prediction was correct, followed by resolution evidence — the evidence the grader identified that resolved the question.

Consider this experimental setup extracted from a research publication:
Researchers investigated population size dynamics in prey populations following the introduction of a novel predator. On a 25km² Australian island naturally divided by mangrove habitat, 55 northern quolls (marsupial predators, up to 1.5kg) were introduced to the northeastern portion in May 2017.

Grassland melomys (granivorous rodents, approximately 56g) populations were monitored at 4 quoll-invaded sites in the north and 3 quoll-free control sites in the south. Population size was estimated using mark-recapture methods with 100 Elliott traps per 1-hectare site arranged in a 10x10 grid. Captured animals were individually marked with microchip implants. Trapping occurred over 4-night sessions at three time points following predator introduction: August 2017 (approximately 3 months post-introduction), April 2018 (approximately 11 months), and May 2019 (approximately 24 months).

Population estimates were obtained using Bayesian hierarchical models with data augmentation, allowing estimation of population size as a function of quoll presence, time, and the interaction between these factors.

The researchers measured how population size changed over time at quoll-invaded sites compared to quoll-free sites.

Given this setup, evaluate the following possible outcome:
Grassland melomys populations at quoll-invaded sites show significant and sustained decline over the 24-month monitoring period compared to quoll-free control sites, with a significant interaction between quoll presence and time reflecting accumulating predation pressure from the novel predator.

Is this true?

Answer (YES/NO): YES